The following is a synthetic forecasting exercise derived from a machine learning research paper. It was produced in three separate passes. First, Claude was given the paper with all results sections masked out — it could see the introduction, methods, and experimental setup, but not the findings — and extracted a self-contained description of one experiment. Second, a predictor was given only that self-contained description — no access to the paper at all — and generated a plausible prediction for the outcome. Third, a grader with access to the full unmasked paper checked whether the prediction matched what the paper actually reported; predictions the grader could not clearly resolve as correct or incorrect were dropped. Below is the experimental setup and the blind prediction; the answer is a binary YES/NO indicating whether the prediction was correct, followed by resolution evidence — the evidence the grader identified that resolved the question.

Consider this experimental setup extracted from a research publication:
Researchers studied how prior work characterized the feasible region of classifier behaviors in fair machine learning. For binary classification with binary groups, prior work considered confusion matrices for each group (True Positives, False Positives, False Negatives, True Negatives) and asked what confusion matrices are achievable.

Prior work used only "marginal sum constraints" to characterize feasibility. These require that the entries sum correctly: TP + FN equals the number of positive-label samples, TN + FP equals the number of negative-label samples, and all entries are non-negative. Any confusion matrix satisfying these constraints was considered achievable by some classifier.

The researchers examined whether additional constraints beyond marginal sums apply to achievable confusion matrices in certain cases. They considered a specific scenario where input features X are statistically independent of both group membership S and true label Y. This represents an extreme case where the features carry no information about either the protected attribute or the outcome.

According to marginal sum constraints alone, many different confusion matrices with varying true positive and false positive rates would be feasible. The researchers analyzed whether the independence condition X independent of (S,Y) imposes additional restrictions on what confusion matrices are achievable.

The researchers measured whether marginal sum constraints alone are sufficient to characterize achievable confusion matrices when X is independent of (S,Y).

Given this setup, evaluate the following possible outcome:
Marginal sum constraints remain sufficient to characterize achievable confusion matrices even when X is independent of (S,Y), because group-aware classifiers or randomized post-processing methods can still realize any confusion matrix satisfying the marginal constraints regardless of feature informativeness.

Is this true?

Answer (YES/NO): NO